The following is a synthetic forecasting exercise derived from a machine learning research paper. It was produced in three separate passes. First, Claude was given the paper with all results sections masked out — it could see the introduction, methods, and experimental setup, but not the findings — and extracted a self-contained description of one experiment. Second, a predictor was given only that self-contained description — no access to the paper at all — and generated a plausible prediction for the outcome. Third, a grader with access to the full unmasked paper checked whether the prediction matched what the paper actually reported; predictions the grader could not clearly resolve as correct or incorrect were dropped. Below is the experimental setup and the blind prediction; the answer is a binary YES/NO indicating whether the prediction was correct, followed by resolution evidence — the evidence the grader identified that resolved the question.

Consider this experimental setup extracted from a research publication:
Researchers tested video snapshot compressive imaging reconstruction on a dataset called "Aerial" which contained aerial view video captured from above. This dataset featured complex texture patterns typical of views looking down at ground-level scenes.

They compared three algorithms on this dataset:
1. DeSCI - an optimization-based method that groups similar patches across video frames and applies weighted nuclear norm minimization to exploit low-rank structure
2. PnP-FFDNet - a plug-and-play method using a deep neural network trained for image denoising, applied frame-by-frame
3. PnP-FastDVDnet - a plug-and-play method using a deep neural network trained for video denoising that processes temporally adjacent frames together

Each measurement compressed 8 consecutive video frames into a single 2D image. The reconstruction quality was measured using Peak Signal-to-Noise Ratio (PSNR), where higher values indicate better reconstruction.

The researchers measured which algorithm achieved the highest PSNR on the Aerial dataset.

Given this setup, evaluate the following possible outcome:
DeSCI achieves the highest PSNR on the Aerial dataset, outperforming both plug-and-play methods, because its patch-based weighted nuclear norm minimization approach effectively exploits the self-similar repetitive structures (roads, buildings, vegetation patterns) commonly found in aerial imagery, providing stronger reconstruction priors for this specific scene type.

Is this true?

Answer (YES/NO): NO